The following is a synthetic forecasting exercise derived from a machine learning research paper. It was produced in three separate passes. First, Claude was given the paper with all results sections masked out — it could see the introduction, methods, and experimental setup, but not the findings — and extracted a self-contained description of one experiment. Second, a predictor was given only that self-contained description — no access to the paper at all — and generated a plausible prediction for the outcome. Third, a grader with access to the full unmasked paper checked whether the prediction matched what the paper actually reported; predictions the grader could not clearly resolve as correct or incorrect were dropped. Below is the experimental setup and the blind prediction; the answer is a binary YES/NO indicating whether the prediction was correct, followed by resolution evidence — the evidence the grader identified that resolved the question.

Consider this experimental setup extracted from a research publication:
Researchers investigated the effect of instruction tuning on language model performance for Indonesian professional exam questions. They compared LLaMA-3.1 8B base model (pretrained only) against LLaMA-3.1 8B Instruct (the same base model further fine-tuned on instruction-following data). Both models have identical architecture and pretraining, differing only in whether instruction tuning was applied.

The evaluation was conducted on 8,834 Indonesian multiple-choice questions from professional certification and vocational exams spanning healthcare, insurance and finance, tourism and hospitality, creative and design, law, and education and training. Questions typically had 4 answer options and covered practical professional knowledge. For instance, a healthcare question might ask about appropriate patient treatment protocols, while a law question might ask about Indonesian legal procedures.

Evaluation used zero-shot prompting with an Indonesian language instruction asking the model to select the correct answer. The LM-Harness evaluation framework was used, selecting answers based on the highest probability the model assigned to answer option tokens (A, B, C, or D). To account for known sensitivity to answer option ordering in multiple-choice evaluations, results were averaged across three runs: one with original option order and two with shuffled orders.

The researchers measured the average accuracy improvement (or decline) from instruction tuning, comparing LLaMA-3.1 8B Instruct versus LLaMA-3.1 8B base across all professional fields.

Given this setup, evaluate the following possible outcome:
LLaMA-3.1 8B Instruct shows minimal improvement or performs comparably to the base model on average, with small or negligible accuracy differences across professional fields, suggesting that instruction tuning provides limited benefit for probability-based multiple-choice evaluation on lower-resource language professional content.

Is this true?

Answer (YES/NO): NO